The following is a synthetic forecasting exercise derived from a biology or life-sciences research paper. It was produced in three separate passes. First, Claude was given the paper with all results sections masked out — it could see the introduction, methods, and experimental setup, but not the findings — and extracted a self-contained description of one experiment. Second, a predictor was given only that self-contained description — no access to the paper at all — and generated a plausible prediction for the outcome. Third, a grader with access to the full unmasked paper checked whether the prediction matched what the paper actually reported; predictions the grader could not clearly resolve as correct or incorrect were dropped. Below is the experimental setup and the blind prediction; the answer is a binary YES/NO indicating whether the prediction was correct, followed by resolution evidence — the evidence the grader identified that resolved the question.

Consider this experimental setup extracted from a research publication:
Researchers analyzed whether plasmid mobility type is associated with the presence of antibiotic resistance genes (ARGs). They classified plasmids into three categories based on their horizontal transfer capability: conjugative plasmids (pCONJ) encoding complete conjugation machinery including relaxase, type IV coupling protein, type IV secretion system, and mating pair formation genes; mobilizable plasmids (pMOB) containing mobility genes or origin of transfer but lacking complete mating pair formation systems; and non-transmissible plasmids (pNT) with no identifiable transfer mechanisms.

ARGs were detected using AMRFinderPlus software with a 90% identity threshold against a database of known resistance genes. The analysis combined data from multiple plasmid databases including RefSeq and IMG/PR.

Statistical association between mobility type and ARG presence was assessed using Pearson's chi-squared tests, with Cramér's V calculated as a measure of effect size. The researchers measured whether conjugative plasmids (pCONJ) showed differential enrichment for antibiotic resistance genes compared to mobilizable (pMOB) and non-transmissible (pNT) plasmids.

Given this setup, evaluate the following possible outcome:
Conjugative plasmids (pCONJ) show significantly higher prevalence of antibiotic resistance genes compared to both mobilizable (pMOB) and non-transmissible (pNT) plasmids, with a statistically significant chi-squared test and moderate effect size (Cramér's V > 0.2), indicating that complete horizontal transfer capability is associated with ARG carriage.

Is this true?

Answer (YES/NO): NO